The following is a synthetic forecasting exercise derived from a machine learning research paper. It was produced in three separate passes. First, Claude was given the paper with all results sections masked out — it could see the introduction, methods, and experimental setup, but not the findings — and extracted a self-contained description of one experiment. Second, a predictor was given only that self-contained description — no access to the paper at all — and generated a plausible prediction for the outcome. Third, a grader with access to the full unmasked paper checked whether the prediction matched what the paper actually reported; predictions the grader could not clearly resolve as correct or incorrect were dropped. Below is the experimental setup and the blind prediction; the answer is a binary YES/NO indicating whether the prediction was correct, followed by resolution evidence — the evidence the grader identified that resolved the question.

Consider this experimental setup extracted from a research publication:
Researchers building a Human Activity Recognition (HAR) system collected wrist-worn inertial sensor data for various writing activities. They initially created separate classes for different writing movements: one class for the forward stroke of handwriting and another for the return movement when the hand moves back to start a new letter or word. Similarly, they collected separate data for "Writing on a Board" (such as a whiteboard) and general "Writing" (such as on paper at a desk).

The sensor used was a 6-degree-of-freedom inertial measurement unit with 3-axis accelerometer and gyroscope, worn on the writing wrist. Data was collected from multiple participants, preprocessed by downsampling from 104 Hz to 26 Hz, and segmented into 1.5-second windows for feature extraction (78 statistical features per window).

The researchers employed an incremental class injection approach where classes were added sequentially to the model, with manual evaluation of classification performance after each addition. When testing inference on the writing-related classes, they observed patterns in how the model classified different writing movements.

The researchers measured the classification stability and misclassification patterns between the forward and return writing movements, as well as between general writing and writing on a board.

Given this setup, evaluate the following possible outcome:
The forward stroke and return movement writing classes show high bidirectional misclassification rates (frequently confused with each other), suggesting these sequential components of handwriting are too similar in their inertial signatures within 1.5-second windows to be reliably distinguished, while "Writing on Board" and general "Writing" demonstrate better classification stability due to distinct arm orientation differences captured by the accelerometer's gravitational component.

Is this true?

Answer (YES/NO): NO